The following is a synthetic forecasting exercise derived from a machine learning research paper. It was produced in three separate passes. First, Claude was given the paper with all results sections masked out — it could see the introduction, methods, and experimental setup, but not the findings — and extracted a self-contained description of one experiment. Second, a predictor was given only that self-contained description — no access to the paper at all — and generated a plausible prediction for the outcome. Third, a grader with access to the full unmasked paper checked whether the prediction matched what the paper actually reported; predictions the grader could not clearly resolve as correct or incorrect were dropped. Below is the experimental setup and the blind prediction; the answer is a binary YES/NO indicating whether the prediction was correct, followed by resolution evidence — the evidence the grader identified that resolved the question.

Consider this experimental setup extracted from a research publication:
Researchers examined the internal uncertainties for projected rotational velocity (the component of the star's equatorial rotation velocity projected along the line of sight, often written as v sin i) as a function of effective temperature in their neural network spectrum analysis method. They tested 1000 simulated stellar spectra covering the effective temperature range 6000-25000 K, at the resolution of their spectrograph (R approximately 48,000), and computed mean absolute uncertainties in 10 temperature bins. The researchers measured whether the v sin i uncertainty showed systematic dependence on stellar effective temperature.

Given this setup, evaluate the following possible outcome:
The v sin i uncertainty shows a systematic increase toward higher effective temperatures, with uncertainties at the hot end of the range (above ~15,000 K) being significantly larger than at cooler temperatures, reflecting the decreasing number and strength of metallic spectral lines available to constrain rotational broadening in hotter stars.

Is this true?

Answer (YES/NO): NO